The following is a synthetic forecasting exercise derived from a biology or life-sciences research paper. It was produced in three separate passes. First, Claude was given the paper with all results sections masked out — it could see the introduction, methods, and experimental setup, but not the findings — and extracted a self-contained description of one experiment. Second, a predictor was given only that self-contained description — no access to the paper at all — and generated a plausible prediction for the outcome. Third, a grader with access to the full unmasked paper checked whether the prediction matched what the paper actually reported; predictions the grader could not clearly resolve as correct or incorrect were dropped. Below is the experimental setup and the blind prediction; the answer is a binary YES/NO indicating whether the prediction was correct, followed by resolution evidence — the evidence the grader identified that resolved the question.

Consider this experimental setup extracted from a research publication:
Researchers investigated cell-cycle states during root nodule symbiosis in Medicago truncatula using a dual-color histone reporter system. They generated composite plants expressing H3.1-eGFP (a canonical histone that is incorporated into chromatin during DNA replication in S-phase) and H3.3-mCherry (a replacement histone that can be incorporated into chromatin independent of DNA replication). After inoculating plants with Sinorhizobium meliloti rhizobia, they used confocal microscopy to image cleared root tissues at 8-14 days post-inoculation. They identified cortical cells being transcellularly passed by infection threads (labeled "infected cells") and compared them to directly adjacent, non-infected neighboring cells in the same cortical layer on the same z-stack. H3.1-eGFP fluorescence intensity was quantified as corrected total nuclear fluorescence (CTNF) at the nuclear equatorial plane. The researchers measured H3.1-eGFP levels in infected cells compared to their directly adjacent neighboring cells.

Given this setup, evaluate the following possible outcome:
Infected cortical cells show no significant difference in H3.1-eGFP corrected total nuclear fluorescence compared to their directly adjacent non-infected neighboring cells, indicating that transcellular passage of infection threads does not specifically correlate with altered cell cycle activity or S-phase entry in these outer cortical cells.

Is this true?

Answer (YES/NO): NO